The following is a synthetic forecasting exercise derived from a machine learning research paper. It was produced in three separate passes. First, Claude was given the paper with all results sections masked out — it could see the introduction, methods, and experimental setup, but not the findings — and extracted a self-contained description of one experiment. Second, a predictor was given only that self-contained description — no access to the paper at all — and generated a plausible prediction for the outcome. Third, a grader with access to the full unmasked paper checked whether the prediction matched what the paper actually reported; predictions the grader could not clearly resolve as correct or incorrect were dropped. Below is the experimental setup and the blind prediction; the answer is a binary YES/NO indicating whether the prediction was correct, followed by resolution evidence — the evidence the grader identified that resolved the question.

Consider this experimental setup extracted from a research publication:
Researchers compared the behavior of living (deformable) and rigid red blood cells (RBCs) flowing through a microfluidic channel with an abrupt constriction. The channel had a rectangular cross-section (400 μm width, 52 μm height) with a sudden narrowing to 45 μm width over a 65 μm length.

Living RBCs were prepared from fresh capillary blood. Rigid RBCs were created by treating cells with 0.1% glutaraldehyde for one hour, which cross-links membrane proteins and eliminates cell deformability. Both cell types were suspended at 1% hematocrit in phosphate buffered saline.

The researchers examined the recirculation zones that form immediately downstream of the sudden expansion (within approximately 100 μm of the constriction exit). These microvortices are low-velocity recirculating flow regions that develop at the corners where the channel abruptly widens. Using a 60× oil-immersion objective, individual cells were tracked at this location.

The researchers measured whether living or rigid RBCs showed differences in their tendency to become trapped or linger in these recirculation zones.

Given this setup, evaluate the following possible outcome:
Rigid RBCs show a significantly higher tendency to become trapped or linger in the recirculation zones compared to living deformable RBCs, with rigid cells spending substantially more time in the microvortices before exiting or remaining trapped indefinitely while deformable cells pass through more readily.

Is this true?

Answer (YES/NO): YES